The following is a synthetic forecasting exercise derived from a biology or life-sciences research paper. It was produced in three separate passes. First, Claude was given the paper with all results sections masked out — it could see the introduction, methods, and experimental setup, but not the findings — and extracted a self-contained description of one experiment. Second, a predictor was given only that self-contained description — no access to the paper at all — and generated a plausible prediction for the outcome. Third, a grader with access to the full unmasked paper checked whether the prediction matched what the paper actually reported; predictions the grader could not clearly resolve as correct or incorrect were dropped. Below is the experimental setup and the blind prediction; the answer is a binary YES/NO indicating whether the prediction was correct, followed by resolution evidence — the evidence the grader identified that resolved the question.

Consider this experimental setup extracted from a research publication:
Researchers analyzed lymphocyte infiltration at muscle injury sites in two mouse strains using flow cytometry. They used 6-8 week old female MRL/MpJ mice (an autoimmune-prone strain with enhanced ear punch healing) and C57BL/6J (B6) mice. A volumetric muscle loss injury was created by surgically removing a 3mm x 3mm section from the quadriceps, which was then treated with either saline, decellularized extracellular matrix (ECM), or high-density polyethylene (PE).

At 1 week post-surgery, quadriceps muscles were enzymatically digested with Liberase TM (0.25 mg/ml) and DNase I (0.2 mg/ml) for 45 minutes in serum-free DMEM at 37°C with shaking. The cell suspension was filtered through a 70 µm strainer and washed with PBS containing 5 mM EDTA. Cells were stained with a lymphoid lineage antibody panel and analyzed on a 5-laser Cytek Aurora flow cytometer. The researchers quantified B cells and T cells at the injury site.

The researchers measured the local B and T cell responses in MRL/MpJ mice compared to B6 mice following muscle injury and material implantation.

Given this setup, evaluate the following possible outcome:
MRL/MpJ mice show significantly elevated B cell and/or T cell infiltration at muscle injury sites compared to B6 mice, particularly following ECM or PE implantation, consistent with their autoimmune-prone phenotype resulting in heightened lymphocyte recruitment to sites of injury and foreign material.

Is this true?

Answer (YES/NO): NO